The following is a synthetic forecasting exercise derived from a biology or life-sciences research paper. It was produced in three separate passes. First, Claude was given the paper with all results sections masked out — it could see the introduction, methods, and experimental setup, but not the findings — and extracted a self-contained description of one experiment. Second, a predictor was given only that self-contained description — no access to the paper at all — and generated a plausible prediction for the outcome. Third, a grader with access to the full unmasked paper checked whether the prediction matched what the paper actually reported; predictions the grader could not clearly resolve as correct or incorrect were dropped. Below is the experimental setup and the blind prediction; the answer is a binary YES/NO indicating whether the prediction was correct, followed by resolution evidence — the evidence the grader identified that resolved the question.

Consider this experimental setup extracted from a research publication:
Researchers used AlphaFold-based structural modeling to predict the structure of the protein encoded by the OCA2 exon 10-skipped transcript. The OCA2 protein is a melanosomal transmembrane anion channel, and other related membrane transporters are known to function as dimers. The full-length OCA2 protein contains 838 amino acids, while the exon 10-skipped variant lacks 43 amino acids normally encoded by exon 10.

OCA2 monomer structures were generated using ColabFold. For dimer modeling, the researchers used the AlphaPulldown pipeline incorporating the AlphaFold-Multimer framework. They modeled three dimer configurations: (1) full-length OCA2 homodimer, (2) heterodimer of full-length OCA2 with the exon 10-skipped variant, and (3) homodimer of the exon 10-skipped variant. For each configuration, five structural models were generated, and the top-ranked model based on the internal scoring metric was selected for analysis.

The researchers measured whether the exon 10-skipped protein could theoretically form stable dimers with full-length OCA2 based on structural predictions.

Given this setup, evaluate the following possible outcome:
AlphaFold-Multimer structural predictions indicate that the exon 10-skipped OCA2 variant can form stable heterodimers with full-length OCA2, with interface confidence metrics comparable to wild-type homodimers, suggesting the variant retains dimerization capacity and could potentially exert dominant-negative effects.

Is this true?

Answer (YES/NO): NO